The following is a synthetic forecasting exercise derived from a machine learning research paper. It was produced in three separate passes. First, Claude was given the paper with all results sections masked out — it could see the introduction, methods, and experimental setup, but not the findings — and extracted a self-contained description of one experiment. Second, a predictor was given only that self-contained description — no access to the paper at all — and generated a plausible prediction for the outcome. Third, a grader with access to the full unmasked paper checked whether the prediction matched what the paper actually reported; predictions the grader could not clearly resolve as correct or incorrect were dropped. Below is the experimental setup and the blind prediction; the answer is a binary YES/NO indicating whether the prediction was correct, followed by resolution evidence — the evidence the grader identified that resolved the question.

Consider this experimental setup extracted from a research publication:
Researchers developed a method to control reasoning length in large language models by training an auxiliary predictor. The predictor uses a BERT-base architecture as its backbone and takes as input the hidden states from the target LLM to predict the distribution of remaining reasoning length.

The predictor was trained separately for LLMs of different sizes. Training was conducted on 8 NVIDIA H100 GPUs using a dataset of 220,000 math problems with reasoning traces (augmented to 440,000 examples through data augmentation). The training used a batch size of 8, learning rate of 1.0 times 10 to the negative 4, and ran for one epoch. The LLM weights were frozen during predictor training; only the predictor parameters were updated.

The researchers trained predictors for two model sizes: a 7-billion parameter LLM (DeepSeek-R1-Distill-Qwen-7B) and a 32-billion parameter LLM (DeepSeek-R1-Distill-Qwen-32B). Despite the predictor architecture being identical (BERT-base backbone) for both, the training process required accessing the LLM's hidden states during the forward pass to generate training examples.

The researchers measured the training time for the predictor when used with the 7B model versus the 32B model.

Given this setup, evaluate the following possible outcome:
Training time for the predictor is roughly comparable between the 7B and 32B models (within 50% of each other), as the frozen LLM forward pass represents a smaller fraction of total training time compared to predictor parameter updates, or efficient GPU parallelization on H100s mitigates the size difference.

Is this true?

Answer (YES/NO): NO